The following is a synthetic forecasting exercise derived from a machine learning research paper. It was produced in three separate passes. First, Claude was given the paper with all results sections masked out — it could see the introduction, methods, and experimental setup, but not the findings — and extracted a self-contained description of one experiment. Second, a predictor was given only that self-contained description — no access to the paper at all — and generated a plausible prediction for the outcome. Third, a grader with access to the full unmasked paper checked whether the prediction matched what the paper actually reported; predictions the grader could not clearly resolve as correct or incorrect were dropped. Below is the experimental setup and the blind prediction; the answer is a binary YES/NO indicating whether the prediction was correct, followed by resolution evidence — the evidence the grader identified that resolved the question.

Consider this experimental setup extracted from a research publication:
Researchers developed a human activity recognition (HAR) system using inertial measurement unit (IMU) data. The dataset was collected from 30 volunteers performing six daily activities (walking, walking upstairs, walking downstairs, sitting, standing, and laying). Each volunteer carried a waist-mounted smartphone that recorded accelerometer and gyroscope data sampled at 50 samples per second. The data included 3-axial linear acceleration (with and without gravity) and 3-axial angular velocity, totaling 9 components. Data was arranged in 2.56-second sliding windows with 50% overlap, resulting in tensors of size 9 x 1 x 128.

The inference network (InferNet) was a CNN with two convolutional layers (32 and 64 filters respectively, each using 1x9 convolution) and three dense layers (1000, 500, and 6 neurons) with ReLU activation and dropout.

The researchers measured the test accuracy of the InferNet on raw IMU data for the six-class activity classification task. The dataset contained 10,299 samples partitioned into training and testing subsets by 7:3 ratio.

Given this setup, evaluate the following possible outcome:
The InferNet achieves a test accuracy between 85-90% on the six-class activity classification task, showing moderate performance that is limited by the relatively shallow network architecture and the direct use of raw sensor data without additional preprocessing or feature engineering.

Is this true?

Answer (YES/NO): NO